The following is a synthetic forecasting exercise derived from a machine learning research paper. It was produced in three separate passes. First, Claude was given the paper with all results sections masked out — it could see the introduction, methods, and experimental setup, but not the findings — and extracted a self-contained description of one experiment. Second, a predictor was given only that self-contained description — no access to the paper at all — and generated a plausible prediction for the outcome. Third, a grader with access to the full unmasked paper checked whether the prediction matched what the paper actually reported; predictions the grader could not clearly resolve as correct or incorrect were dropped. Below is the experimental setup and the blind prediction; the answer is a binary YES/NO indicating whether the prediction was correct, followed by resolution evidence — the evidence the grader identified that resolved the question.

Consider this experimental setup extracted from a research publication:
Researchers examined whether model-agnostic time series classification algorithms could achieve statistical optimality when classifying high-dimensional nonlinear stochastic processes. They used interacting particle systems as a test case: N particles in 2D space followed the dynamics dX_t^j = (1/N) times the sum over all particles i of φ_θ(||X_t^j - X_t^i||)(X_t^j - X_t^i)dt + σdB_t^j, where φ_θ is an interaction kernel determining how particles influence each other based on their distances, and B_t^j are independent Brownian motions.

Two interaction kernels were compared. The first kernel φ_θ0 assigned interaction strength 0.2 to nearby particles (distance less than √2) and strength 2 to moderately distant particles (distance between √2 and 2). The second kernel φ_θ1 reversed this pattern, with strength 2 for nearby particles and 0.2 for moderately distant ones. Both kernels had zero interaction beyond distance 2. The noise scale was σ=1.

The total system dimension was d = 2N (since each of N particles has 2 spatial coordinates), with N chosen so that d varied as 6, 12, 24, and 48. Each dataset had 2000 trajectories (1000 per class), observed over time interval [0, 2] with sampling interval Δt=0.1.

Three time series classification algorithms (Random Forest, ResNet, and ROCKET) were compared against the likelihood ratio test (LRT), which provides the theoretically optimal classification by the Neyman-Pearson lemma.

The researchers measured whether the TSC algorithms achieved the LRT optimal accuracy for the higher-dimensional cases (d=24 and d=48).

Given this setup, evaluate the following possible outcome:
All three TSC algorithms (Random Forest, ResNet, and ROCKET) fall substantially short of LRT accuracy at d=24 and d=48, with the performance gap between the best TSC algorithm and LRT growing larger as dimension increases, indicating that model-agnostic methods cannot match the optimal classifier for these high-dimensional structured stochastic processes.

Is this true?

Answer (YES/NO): NO